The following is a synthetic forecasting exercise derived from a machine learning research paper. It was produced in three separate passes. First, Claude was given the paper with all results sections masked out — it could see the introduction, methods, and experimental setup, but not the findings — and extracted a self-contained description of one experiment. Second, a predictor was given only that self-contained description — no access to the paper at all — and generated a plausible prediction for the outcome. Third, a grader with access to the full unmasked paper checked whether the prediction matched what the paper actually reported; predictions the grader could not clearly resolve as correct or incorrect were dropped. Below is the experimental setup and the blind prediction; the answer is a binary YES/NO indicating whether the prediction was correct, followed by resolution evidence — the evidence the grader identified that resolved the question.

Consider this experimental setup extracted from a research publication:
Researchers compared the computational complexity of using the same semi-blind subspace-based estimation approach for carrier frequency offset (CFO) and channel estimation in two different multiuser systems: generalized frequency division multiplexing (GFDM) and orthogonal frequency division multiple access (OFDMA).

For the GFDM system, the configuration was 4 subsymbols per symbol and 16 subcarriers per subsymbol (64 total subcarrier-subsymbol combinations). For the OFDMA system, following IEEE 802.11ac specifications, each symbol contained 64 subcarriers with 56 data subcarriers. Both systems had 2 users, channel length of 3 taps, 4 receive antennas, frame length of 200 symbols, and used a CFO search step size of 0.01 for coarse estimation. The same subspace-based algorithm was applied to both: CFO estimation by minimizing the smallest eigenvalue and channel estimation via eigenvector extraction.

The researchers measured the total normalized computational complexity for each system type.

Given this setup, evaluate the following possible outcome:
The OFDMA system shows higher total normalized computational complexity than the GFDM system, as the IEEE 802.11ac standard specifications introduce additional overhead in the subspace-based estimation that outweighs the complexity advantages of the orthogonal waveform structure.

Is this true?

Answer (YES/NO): NO